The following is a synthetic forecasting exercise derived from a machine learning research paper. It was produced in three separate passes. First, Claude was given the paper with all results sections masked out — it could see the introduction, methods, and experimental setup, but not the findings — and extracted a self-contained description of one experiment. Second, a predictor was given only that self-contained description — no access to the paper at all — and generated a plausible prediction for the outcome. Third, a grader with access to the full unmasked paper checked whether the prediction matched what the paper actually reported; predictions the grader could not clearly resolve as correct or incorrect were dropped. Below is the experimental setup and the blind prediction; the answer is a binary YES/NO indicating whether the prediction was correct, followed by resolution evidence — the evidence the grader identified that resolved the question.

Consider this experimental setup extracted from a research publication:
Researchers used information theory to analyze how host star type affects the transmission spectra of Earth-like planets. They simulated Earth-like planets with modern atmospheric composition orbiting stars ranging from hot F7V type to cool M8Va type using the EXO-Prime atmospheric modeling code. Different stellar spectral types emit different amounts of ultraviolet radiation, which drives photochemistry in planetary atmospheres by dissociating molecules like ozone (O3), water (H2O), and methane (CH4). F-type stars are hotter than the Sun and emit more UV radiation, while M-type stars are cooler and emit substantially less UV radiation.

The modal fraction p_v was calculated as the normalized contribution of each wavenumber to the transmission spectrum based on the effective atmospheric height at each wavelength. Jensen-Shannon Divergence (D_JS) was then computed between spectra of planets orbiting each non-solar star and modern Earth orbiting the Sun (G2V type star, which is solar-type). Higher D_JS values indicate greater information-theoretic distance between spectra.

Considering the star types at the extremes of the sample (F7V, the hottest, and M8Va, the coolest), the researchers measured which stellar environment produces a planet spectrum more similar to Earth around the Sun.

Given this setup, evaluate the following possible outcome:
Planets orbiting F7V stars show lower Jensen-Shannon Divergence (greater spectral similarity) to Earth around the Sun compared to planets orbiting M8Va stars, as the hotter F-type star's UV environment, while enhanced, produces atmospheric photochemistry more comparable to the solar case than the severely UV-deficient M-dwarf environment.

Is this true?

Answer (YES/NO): YES